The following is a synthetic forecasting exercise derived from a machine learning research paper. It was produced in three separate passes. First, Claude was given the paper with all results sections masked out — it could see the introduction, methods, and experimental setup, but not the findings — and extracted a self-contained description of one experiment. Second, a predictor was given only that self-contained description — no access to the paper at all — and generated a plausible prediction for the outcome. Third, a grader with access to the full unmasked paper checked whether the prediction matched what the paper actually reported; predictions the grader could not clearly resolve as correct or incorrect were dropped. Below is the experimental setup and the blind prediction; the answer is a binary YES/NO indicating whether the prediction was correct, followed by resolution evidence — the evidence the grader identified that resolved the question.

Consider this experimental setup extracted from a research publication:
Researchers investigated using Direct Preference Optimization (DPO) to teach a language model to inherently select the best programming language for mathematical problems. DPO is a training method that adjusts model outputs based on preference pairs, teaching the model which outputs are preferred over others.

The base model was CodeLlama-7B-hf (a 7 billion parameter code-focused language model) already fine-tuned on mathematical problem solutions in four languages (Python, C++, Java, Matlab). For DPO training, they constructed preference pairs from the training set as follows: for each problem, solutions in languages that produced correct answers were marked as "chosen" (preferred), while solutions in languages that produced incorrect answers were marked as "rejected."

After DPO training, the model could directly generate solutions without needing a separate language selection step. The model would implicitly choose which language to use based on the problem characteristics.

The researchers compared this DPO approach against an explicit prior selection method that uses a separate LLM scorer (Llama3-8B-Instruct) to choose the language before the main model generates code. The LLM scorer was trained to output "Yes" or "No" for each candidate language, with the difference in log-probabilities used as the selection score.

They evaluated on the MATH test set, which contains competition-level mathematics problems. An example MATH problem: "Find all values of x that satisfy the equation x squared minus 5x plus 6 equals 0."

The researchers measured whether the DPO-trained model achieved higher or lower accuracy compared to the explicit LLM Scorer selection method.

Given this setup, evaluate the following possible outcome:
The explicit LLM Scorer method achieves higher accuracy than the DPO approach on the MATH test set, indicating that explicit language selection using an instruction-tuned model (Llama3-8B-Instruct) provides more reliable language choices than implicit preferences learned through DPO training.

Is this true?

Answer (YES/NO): YES